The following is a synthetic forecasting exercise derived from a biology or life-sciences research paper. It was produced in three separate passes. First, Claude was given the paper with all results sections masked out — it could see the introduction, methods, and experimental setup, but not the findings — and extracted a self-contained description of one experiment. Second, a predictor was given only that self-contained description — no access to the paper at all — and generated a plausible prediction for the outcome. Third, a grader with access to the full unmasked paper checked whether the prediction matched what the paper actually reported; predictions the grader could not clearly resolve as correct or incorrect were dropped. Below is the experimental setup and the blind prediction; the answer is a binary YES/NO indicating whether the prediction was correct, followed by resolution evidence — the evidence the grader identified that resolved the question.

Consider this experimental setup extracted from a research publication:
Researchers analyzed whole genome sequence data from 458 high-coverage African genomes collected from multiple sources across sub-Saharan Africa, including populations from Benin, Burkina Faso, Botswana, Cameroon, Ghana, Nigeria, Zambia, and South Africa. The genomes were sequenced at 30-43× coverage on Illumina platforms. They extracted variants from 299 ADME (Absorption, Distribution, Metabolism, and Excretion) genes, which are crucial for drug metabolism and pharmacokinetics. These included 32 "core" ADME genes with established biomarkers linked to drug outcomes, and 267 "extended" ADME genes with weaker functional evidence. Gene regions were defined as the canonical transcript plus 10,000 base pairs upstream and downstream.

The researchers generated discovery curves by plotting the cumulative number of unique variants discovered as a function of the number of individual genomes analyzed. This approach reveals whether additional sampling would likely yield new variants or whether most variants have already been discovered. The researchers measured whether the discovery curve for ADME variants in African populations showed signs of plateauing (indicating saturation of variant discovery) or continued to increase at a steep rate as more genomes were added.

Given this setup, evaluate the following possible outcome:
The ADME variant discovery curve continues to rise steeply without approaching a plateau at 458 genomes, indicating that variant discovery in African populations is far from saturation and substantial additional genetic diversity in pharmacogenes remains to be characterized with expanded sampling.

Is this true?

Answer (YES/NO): NO